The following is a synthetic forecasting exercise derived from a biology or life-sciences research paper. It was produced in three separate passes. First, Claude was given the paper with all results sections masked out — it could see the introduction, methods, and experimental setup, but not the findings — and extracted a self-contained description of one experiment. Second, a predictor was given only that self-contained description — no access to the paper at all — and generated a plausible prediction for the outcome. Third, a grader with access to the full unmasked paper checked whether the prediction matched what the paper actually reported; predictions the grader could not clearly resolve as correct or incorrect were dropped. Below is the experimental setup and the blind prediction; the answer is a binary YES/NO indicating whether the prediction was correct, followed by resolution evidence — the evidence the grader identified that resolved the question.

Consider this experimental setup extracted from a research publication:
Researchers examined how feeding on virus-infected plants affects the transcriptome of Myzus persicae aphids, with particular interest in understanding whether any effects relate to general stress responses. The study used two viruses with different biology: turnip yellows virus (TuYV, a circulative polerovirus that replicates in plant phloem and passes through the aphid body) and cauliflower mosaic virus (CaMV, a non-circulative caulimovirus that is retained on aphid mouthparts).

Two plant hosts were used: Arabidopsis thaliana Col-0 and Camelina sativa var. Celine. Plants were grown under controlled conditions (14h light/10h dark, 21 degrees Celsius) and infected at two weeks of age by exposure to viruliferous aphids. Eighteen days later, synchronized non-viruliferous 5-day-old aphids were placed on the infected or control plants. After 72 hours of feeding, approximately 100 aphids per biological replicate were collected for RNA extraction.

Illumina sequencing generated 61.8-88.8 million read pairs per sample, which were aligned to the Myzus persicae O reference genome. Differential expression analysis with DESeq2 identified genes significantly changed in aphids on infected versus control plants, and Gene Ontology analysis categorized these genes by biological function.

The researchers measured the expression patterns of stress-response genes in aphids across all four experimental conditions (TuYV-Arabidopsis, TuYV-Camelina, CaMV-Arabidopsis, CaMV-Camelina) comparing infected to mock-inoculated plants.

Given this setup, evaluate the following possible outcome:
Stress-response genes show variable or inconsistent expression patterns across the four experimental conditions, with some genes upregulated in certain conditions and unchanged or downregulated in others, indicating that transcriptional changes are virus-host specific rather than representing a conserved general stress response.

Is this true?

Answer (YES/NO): NO